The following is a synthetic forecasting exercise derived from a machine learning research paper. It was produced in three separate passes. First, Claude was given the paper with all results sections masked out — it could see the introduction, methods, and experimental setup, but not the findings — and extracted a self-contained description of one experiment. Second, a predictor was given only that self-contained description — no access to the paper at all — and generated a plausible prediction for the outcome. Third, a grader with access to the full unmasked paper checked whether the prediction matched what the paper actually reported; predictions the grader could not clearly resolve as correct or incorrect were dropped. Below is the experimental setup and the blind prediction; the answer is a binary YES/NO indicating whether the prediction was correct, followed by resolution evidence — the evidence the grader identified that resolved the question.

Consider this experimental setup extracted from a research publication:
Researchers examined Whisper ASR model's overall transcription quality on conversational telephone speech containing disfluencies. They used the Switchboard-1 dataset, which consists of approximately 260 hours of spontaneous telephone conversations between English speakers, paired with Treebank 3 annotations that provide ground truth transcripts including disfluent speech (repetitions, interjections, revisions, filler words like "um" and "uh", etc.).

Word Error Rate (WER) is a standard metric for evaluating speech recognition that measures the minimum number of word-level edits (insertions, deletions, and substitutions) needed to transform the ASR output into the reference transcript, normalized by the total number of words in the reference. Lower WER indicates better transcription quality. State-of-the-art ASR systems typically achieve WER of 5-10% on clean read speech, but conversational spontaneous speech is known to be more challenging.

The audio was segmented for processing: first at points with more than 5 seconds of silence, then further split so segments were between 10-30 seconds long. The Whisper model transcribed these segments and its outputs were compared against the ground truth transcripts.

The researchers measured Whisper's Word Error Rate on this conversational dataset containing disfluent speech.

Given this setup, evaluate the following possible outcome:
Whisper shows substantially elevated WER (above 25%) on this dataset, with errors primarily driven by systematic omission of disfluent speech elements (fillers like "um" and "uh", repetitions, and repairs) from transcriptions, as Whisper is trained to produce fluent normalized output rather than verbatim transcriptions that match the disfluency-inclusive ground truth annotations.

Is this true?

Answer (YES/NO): NO